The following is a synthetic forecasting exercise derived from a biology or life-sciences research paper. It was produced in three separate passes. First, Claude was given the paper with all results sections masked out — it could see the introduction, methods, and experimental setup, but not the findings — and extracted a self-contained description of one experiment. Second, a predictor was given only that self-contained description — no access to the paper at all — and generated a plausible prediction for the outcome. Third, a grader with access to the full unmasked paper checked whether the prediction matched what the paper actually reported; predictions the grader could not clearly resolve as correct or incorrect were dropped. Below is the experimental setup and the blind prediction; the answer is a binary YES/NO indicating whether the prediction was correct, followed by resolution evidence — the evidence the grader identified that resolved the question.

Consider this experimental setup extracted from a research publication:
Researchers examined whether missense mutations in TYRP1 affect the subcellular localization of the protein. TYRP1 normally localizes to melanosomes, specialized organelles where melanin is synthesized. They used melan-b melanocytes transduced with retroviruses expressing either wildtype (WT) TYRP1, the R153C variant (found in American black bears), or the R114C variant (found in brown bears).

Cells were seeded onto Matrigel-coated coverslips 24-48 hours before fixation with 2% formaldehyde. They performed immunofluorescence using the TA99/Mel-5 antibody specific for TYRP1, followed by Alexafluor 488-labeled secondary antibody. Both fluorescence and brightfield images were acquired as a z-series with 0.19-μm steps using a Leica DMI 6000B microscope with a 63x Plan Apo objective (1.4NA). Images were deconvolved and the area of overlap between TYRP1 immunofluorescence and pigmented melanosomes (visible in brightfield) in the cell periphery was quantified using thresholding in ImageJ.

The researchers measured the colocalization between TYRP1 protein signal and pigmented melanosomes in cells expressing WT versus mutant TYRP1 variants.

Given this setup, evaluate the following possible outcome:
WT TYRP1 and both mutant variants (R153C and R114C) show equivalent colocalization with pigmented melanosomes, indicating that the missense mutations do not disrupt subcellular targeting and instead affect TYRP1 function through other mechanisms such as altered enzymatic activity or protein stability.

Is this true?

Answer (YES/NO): NO